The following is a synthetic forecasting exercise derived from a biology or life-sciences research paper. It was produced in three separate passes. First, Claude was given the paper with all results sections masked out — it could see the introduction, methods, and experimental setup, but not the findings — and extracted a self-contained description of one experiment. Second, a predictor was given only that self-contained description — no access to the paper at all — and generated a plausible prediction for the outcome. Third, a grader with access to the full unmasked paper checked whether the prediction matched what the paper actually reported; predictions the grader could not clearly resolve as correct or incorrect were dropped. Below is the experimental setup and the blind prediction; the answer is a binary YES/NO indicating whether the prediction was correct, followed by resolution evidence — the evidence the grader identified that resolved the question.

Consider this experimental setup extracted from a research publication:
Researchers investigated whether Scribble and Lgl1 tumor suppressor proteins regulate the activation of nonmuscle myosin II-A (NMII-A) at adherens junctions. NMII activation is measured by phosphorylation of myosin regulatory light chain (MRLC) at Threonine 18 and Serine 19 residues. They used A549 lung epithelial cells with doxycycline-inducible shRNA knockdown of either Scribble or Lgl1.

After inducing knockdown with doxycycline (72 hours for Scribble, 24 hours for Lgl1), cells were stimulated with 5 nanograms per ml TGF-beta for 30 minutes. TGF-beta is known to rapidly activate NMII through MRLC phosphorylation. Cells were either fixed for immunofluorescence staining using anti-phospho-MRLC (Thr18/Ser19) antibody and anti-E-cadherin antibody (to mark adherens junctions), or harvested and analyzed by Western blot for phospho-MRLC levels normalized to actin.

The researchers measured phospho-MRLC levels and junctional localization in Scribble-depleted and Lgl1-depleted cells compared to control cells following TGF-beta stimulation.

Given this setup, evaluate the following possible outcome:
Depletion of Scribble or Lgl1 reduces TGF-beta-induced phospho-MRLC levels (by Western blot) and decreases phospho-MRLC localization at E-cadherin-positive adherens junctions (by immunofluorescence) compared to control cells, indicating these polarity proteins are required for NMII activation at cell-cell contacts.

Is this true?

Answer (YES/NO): NO